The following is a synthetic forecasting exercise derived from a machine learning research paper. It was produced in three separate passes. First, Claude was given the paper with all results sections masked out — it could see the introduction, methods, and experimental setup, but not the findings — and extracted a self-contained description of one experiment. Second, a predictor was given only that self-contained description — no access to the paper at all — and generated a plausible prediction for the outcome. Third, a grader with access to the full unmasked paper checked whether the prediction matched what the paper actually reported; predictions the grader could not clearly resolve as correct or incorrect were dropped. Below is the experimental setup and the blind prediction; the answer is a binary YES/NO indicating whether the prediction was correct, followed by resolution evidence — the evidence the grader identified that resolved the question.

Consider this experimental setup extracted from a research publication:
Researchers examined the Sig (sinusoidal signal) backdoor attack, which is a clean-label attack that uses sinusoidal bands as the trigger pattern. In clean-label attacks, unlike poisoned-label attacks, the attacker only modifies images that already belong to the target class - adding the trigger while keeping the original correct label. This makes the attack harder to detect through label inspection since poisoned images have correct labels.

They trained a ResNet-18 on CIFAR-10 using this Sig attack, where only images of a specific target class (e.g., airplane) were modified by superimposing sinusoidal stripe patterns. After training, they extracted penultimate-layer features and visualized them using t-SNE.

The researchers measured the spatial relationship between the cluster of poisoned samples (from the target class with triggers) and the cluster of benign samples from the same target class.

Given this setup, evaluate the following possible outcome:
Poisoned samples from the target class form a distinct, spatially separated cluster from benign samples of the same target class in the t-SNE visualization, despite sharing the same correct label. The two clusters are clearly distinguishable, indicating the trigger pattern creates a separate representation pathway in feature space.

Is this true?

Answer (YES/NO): YES